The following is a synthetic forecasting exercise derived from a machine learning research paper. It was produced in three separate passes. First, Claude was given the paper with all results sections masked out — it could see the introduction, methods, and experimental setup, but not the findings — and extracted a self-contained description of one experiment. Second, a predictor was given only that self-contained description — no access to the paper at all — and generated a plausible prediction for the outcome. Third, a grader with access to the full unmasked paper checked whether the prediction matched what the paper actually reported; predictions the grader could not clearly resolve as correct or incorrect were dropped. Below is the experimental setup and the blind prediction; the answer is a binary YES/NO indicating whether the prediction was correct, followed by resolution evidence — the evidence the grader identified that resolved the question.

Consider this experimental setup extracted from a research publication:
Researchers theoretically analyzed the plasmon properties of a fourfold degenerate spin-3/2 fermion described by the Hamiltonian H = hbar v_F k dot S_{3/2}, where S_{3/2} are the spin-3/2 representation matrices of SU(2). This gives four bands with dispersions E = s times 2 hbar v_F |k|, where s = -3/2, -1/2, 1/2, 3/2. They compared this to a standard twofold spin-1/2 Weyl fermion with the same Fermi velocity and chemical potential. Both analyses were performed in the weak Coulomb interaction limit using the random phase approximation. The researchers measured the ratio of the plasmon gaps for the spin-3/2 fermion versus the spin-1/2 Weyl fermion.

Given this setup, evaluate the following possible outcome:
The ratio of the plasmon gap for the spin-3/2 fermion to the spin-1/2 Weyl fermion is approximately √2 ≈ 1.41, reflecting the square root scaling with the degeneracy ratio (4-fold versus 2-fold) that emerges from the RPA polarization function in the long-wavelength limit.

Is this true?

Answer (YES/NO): NO